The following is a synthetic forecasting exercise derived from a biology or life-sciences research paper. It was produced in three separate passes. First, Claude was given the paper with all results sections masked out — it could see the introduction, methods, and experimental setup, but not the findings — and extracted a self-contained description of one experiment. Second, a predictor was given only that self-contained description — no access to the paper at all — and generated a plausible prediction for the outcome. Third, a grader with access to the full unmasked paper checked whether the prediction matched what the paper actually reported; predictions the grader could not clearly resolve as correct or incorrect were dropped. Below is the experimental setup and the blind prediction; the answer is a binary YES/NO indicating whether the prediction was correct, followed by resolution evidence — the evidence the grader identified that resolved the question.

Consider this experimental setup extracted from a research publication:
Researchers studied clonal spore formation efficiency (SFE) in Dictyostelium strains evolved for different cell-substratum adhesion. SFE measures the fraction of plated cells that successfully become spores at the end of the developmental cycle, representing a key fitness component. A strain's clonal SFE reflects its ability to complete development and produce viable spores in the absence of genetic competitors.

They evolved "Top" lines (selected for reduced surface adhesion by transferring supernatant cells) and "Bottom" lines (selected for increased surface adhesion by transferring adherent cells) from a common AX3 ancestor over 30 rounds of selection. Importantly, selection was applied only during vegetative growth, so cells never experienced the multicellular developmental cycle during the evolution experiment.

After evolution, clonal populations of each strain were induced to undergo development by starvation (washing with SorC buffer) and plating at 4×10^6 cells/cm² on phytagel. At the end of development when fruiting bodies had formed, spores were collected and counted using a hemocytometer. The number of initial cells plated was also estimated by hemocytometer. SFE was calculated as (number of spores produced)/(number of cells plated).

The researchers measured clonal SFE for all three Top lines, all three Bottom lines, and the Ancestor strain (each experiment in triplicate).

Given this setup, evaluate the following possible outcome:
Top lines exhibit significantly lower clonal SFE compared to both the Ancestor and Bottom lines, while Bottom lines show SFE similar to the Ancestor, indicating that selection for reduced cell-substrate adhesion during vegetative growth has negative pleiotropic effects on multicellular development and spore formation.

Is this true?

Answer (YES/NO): NO